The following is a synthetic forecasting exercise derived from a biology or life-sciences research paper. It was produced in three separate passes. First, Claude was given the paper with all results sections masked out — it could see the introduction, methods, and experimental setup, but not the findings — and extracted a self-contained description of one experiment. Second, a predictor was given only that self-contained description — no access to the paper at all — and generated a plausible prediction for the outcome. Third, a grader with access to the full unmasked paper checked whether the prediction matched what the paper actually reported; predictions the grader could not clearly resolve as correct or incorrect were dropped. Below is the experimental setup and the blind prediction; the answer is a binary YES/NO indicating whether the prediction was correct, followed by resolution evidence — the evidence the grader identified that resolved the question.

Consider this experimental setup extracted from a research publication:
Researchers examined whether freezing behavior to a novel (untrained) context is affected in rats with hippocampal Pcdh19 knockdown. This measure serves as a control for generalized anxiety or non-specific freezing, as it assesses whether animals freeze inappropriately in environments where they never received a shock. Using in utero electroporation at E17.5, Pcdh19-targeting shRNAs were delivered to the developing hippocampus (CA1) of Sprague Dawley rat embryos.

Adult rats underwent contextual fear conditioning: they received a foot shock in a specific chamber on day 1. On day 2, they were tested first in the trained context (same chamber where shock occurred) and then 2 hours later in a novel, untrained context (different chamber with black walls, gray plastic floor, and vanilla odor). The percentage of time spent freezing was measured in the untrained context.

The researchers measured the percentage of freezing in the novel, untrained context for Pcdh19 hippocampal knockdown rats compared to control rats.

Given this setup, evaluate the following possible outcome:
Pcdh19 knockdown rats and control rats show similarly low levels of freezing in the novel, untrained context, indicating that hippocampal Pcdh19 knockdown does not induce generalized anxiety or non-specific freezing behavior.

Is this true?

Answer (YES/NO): YES